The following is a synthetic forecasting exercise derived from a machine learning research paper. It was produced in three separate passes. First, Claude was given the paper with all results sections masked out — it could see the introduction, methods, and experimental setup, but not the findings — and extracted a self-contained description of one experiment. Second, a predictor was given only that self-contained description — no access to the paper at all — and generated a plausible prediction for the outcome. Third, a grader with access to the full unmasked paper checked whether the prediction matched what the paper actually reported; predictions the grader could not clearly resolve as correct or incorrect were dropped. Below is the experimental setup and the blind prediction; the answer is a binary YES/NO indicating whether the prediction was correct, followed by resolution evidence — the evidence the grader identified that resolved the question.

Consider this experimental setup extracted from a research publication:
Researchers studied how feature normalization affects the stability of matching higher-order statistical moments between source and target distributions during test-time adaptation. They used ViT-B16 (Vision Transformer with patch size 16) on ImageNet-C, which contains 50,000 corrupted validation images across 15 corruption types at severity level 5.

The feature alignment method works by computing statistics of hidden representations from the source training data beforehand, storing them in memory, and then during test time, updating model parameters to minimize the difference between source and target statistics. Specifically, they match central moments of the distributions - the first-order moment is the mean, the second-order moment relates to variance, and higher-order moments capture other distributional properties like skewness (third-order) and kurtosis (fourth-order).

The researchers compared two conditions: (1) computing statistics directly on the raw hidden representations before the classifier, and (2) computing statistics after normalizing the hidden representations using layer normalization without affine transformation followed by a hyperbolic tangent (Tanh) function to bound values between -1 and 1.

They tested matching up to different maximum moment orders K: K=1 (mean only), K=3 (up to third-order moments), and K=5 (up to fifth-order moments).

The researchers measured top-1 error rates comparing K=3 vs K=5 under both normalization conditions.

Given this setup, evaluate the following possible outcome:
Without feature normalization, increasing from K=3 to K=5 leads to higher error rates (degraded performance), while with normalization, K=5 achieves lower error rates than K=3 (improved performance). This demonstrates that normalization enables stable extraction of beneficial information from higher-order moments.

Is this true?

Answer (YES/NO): NO